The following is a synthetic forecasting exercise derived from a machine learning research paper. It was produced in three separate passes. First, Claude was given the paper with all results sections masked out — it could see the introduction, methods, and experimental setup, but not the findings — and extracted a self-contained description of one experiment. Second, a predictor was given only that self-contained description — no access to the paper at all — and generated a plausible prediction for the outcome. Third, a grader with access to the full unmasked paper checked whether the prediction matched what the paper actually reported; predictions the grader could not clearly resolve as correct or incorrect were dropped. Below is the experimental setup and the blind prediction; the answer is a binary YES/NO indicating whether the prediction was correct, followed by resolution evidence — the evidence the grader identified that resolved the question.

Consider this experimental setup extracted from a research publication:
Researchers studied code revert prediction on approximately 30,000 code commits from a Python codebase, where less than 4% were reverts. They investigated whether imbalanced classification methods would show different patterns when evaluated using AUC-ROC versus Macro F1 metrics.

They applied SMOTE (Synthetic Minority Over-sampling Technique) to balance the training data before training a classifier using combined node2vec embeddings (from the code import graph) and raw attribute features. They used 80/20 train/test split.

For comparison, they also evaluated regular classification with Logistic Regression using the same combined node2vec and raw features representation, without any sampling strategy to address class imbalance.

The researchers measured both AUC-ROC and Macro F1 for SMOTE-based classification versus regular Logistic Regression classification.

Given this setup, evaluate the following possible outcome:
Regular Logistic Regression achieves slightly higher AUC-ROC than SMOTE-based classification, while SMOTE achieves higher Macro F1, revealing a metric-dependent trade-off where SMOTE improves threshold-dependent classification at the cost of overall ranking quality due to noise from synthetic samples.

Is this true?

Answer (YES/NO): NO